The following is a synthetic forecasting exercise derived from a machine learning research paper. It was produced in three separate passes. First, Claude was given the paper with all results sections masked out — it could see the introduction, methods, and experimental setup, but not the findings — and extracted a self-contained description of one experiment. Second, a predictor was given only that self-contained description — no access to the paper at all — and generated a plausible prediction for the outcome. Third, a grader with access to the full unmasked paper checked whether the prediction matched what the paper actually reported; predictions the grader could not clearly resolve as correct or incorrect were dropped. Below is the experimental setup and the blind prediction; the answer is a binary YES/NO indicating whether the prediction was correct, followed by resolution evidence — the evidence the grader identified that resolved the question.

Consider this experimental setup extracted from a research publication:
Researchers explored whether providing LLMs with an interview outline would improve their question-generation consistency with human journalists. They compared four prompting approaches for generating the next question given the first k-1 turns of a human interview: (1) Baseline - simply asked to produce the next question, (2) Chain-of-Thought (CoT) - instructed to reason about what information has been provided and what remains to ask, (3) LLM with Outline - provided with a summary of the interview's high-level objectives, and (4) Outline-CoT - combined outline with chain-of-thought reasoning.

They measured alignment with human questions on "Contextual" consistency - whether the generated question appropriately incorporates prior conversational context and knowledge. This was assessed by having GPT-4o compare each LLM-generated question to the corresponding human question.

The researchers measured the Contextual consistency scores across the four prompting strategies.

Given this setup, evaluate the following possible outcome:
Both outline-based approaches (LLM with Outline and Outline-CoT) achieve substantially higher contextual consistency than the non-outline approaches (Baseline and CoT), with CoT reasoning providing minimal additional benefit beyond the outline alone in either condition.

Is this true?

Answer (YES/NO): NO